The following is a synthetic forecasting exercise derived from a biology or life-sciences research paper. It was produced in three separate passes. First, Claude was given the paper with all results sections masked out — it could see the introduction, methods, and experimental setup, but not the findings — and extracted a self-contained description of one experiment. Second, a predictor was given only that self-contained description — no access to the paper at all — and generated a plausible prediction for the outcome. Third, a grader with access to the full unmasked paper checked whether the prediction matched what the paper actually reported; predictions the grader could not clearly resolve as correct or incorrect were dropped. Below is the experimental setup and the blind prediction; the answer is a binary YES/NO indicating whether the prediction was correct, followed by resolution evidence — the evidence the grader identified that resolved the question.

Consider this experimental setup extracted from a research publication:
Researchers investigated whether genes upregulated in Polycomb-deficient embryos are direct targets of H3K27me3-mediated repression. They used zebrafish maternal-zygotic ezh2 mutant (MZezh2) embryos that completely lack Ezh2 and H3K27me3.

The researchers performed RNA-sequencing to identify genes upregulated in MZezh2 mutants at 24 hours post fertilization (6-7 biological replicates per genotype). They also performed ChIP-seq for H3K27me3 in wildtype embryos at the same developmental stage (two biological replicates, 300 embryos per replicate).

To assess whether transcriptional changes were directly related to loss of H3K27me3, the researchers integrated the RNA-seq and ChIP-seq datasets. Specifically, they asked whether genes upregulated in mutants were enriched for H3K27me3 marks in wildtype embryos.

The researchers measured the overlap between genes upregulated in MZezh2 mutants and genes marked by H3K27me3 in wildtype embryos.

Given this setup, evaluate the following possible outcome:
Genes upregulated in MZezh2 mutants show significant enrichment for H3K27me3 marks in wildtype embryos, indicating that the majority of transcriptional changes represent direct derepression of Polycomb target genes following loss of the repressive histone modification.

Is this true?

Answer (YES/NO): YES